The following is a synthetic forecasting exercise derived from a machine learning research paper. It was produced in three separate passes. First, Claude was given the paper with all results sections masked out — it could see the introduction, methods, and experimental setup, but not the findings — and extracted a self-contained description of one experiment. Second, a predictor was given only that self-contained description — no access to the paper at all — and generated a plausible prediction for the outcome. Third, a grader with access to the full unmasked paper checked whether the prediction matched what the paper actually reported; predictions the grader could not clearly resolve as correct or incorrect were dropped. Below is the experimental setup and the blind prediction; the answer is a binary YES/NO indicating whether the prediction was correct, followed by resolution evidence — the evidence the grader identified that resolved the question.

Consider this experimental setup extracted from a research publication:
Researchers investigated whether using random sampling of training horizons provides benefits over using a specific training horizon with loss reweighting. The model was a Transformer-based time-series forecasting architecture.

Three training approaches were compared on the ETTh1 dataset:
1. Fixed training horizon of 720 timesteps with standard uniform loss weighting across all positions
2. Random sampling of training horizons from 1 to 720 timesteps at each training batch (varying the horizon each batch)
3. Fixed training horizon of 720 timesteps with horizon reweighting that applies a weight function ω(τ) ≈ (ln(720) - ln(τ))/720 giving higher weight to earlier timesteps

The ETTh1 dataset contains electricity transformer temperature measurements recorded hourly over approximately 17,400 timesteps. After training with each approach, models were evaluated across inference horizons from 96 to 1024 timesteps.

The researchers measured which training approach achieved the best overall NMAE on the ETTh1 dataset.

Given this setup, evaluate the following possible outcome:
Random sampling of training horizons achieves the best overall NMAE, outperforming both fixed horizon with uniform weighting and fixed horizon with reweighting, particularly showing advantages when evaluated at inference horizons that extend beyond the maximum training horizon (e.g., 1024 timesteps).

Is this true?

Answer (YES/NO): NO